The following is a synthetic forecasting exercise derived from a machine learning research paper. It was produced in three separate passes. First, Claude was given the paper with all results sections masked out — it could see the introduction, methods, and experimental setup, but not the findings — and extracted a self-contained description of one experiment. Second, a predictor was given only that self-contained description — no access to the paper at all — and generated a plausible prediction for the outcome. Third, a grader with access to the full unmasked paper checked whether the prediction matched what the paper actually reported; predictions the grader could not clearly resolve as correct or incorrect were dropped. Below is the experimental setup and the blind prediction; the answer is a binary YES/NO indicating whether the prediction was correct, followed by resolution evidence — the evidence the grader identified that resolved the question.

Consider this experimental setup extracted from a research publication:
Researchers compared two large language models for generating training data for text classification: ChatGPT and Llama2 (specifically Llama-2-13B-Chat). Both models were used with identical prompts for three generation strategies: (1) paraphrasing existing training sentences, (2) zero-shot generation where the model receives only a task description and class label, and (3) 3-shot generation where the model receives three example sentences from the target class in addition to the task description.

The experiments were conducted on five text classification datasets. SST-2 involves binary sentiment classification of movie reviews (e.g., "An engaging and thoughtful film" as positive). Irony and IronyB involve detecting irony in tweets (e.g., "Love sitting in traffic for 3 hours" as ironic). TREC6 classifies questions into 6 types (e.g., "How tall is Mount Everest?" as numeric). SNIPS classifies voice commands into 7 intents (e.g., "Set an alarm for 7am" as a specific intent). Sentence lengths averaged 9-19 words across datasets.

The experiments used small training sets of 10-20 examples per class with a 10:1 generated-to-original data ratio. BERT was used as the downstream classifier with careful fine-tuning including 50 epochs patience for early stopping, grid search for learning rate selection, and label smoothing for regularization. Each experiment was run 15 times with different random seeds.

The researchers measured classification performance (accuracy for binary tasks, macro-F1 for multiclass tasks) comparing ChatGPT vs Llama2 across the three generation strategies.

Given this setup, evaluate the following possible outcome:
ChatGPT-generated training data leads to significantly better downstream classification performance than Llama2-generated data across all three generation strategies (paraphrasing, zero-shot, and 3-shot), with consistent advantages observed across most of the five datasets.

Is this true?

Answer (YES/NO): NO